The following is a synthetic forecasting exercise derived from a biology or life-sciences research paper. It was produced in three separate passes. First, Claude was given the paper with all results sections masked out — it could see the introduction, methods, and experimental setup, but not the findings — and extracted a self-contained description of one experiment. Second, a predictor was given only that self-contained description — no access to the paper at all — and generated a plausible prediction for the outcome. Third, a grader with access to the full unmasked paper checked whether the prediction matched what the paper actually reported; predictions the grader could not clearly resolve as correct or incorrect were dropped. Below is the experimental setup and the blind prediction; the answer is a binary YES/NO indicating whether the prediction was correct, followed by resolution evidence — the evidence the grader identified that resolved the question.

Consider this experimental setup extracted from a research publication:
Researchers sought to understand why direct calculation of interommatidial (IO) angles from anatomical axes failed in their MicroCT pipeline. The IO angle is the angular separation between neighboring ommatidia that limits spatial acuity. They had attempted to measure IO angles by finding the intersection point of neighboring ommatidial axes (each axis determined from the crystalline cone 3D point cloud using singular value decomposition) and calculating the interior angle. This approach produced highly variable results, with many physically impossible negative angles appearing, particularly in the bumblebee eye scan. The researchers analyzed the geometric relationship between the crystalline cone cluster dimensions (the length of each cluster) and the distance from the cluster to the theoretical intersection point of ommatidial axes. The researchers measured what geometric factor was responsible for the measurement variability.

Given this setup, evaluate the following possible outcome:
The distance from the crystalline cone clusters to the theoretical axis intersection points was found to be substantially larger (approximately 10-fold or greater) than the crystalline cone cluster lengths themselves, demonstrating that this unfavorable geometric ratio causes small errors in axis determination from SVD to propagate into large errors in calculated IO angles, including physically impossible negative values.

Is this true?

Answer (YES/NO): NO